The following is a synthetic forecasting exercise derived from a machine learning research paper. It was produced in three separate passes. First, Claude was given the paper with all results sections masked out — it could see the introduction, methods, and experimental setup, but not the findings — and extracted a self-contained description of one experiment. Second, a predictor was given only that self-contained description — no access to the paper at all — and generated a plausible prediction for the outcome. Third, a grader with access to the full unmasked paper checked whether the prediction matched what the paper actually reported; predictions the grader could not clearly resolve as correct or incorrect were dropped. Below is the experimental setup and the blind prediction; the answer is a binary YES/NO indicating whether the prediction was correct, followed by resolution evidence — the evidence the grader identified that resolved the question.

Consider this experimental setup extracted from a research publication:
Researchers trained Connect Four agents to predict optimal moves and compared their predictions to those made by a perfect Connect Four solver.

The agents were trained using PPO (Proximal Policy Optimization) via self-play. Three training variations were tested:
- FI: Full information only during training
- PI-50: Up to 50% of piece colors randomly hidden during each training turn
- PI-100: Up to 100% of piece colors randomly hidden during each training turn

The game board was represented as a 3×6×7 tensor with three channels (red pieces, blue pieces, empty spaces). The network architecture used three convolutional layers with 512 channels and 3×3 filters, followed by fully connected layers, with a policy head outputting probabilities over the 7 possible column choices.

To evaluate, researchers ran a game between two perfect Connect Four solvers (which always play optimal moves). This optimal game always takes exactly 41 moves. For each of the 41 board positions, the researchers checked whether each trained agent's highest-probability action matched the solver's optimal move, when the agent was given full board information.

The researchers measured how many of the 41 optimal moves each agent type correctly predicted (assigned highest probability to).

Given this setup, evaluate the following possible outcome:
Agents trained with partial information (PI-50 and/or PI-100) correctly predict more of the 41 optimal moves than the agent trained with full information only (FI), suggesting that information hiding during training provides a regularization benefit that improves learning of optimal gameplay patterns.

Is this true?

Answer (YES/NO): NO